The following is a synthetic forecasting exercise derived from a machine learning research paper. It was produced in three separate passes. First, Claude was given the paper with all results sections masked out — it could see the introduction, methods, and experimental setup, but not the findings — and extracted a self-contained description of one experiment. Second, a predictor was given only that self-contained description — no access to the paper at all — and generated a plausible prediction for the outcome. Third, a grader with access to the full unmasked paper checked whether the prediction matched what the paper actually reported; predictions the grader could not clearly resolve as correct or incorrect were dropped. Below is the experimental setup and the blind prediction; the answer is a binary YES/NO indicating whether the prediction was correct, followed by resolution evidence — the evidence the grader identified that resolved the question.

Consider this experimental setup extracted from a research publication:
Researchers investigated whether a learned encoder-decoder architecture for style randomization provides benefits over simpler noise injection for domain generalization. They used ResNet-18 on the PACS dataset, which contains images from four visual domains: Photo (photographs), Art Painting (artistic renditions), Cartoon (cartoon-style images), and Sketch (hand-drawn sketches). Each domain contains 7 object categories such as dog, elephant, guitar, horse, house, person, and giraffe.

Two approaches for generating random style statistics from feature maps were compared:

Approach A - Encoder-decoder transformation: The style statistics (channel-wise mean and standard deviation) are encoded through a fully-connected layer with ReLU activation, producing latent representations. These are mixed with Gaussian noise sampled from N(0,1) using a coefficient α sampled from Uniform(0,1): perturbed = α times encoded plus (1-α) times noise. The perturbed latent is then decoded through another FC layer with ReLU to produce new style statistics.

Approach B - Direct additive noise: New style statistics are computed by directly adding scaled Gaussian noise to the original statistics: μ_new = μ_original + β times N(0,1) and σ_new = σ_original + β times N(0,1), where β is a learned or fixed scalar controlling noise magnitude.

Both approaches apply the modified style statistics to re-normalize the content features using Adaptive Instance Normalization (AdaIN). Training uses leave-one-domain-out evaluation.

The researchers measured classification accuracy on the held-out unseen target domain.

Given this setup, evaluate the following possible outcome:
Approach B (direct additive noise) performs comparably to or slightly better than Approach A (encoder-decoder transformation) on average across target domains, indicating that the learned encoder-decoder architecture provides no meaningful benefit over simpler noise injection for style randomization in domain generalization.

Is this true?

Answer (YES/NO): NO